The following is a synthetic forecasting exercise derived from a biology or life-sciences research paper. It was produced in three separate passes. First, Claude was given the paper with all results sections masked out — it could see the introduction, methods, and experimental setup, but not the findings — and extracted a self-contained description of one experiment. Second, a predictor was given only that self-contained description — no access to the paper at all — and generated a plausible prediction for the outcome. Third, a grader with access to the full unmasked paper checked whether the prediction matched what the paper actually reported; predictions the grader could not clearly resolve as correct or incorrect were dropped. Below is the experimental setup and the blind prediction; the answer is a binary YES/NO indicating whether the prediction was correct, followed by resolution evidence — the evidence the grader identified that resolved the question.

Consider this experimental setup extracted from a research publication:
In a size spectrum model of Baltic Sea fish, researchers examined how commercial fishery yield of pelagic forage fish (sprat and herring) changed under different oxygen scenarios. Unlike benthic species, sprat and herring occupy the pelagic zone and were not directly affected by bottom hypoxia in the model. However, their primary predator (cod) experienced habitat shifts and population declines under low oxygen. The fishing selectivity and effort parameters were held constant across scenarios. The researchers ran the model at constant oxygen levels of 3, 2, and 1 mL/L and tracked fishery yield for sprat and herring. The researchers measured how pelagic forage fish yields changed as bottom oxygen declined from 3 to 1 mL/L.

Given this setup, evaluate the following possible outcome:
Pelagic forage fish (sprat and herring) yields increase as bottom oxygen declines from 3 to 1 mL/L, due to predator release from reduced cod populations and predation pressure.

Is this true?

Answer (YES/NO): NO